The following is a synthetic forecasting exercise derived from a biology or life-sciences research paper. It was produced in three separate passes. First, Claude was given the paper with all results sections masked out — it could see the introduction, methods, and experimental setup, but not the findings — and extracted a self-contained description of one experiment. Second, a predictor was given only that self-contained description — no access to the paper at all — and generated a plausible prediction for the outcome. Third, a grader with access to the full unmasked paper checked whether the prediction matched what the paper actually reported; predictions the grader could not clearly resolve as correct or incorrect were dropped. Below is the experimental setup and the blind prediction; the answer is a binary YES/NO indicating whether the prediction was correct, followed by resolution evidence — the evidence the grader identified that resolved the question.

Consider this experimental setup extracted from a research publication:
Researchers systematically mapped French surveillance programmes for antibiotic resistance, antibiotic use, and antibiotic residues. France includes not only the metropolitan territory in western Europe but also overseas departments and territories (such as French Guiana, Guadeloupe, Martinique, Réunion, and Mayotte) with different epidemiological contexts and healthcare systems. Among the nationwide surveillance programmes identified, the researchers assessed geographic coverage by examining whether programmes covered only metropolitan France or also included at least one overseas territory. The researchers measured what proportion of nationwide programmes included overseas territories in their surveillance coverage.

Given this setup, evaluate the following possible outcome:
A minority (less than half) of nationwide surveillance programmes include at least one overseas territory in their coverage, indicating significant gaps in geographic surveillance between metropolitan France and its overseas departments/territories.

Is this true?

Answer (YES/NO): NO